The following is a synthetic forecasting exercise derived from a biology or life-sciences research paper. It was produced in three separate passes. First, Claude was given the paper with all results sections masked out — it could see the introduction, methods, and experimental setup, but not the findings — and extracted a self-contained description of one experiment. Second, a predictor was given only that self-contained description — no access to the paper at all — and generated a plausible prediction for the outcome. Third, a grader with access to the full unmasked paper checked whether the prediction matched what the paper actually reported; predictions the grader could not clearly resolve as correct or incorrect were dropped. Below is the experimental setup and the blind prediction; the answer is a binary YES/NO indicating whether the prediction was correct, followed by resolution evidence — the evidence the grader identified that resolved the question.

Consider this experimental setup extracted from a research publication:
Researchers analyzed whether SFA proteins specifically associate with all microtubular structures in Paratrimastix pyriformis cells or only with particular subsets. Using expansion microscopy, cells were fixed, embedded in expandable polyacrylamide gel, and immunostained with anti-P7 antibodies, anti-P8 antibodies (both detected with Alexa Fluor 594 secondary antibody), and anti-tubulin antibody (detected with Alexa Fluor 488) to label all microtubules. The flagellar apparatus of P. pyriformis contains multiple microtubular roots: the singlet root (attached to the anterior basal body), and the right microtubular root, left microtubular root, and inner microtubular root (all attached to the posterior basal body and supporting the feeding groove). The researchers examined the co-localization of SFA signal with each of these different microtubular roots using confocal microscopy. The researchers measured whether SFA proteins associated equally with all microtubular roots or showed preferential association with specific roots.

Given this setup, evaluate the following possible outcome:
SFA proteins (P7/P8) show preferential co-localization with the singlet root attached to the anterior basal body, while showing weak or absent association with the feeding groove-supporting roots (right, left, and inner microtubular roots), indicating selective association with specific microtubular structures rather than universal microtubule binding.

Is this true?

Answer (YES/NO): NO